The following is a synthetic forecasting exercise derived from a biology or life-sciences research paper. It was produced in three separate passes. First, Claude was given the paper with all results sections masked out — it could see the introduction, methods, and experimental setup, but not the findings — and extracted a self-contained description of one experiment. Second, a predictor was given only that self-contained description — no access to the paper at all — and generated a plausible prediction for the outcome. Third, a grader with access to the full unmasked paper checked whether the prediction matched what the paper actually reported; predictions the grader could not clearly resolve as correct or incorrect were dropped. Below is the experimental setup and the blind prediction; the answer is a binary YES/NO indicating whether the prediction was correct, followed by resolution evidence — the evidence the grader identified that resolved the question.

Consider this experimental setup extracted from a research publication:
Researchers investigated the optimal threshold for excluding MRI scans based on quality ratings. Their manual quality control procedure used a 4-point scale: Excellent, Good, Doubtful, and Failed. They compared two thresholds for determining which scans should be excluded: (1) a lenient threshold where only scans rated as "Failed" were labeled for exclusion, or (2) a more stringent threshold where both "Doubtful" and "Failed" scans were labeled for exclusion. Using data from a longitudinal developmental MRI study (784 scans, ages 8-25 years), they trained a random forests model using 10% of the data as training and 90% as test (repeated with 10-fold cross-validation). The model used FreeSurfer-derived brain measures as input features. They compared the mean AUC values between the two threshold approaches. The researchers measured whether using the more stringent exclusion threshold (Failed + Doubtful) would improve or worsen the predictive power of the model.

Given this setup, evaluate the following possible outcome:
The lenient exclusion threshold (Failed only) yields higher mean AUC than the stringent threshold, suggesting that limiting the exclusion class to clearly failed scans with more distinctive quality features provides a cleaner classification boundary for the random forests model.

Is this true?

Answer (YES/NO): YES